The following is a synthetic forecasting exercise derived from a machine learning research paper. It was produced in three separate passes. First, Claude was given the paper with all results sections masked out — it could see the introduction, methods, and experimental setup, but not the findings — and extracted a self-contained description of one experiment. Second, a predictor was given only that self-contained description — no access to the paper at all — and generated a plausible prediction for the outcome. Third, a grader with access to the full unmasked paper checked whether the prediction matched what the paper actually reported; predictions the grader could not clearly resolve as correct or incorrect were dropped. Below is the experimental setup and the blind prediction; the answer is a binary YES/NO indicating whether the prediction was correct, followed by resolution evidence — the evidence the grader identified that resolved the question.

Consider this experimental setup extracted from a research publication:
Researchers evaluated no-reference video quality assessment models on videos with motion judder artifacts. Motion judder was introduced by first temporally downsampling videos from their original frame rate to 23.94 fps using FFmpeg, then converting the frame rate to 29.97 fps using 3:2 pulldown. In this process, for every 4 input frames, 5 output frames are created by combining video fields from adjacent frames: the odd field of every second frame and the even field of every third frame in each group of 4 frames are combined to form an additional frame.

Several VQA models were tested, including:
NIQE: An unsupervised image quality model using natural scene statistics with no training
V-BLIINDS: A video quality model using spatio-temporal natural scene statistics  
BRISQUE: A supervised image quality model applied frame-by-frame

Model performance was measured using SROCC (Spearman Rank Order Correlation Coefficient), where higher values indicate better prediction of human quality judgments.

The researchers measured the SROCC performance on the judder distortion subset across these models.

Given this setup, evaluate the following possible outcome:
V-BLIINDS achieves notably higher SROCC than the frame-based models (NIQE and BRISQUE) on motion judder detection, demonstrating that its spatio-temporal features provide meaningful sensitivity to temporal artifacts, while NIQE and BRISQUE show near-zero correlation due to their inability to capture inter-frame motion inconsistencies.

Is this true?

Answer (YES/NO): NO